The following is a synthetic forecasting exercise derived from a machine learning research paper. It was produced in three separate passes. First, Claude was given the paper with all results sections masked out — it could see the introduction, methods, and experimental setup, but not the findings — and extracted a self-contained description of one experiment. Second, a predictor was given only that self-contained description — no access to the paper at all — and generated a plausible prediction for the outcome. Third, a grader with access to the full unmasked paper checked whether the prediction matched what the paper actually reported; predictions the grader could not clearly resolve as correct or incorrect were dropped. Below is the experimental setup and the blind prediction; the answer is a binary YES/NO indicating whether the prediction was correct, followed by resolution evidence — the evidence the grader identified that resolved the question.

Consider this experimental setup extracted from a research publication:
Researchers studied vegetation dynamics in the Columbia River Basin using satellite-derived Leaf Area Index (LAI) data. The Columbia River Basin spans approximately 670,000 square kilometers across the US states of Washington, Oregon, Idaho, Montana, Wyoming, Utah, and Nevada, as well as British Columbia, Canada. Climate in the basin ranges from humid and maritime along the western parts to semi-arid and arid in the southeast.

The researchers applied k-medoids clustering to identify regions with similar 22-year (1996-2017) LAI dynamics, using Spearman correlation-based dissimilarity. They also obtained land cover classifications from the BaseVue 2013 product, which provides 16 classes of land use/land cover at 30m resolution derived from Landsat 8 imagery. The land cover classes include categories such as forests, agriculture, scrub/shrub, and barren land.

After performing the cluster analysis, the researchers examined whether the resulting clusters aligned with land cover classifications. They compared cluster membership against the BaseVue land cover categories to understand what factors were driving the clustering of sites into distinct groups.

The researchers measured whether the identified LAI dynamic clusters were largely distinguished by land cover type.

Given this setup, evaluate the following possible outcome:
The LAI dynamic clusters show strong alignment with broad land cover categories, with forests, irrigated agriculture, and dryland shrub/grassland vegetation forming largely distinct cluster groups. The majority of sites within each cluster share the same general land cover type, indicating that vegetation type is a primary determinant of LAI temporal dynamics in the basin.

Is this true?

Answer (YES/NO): NO